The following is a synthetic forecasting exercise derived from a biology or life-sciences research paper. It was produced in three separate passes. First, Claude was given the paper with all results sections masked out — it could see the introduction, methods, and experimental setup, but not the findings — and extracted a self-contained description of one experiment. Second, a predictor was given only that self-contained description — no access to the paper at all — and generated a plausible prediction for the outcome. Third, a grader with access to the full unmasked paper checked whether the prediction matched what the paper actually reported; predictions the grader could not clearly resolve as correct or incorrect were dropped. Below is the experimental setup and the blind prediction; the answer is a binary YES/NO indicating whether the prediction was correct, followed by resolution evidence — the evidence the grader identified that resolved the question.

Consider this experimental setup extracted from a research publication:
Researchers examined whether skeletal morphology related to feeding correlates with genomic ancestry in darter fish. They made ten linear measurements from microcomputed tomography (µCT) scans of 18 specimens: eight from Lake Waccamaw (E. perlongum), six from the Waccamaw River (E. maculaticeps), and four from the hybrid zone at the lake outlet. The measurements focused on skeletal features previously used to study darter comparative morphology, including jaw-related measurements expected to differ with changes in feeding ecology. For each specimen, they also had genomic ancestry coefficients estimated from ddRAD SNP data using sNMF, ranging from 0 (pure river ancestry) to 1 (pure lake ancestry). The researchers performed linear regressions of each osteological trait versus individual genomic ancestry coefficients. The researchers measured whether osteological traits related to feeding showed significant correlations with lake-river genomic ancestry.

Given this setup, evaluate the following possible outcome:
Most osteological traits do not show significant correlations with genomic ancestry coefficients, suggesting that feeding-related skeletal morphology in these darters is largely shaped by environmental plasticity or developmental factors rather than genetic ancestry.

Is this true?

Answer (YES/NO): NO